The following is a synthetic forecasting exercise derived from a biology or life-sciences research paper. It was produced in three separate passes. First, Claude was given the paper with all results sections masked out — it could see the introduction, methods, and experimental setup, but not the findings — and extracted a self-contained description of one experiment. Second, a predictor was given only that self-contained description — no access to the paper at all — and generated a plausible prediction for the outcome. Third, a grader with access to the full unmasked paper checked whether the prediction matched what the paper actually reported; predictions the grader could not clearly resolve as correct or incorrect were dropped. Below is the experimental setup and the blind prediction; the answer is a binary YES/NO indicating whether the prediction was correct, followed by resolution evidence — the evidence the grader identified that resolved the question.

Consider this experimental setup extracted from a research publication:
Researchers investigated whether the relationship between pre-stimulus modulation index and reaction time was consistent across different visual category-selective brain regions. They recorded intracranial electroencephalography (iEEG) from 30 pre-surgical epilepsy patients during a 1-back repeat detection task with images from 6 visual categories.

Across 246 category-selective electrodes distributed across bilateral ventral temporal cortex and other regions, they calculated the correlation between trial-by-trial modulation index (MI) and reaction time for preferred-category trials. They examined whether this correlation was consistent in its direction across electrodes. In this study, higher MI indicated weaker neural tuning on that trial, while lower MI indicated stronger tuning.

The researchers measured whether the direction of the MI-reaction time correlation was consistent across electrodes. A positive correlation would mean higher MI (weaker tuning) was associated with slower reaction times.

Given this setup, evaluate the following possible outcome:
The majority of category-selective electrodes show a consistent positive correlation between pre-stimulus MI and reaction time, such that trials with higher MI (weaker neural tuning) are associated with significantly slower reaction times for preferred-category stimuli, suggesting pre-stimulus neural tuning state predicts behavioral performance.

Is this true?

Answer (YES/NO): YES